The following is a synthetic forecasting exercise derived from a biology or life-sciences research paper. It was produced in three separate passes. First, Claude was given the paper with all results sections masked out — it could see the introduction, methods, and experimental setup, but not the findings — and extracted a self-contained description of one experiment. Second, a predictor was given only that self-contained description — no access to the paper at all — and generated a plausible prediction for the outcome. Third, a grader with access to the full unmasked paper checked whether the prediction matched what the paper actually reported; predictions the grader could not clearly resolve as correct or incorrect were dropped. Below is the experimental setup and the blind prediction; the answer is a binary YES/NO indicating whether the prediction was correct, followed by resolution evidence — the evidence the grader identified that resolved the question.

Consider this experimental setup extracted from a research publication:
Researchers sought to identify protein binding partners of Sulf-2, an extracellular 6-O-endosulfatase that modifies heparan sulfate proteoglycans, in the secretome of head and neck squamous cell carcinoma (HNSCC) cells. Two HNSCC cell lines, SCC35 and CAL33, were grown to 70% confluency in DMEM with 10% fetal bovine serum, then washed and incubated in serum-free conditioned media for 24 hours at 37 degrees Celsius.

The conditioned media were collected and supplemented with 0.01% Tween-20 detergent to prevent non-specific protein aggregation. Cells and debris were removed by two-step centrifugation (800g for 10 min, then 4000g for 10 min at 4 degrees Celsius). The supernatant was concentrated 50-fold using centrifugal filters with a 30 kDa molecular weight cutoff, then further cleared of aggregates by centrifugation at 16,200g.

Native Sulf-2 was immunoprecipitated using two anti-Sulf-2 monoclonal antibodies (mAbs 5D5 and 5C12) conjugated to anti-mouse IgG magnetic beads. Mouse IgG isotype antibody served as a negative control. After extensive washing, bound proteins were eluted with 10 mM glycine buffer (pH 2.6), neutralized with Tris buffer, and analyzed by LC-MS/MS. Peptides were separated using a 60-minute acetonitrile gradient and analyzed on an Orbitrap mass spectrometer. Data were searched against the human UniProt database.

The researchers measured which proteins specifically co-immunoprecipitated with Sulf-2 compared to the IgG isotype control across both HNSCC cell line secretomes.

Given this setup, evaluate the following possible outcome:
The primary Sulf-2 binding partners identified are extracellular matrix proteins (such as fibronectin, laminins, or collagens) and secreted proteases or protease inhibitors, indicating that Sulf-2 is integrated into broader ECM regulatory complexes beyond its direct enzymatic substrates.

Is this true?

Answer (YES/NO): NO